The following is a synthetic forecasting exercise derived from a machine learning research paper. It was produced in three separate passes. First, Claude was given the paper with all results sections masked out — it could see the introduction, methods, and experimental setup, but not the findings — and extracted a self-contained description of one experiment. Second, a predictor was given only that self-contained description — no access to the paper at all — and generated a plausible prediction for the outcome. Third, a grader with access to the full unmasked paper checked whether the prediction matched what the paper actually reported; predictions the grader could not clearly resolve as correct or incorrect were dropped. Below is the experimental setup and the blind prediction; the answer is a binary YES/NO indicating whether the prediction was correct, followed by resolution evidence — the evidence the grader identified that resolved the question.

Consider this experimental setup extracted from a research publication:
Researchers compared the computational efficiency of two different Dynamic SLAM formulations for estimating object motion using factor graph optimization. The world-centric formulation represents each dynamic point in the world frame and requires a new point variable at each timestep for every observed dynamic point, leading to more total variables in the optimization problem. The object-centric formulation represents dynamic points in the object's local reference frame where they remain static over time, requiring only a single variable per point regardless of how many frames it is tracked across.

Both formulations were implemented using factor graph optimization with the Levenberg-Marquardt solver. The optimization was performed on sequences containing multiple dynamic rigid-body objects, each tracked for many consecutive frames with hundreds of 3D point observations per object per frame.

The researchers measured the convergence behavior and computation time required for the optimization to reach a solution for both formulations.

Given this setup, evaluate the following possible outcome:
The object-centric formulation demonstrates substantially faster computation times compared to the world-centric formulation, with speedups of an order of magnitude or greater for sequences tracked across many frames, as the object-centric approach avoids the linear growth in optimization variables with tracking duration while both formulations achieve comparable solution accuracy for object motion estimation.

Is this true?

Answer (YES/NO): NO